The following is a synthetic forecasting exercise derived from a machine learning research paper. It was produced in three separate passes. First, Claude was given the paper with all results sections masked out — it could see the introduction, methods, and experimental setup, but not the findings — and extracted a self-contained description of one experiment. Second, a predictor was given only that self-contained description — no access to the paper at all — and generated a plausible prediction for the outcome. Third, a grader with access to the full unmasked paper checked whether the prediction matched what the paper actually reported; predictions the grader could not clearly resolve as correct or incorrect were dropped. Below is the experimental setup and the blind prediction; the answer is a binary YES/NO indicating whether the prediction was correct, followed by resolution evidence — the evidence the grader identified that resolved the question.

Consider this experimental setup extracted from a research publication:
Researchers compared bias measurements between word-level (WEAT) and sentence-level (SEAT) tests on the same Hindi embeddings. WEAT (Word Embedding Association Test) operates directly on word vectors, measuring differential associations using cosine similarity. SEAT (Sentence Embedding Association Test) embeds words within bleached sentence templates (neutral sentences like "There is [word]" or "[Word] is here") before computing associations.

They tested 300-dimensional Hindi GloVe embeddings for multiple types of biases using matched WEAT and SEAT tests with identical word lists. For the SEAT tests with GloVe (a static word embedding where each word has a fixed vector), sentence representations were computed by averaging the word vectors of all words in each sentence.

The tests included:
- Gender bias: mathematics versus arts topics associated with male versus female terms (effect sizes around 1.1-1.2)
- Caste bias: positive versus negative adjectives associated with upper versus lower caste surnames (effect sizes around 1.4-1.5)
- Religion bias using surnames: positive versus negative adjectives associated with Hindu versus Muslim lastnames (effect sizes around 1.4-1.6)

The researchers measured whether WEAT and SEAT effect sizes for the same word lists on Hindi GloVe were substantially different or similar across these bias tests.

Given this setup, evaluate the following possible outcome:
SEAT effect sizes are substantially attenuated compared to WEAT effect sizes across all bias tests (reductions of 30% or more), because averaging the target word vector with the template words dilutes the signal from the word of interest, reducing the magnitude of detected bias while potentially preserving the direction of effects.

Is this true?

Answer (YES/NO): NO